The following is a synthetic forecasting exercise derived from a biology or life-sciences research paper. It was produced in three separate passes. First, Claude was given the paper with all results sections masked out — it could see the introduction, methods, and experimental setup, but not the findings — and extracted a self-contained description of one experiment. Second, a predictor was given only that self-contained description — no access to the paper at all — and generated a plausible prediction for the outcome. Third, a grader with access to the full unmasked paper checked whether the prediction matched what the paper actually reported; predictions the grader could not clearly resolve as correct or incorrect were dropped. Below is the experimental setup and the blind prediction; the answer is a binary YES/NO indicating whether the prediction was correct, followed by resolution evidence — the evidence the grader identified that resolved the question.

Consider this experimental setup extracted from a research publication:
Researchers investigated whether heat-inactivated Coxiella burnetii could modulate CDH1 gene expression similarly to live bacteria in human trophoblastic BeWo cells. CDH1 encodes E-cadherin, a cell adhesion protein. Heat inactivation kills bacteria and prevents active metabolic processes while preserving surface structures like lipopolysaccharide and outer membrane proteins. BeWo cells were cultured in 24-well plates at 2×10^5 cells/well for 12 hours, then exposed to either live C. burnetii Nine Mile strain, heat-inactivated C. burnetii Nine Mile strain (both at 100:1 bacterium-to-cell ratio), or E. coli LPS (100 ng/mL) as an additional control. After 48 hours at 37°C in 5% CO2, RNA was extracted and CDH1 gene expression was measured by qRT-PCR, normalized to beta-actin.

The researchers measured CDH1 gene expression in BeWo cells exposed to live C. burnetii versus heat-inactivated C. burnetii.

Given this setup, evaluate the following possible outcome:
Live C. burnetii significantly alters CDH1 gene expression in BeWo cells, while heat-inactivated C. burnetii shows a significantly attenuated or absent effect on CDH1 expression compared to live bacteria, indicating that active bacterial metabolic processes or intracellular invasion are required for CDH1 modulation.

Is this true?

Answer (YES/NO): NO